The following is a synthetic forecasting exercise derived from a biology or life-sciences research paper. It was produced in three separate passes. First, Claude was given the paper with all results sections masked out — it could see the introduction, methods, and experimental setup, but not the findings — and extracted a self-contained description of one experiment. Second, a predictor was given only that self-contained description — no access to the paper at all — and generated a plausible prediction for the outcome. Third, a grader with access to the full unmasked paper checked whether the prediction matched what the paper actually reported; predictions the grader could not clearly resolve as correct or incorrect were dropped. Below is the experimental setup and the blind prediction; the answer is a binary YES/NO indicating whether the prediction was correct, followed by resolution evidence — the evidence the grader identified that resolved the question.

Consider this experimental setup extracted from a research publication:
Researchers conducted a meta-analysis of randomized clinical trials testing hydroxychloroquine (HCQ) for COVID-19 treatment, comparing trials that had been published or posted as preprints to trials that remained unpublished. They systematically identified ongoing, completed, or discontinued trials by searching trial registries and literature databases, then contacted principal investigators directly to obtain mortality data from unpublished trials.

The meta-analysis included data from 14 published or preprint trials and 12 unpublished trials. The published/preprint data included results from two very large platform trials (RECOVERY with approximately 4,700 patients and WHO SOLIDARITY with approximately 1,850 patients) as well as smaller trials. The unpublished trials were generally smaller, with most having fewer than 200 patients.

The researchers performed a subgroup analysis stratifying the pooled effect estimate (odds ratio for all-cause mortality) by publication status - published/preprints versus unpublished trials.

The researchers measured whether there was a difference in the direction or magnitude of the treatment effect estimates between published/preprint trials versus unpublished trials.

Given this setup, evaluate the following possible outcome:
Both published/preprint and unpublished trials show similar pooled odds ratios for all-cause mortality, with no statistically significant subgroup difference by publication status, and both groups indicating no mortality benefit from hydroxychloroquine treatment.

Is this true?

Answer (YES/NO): NO